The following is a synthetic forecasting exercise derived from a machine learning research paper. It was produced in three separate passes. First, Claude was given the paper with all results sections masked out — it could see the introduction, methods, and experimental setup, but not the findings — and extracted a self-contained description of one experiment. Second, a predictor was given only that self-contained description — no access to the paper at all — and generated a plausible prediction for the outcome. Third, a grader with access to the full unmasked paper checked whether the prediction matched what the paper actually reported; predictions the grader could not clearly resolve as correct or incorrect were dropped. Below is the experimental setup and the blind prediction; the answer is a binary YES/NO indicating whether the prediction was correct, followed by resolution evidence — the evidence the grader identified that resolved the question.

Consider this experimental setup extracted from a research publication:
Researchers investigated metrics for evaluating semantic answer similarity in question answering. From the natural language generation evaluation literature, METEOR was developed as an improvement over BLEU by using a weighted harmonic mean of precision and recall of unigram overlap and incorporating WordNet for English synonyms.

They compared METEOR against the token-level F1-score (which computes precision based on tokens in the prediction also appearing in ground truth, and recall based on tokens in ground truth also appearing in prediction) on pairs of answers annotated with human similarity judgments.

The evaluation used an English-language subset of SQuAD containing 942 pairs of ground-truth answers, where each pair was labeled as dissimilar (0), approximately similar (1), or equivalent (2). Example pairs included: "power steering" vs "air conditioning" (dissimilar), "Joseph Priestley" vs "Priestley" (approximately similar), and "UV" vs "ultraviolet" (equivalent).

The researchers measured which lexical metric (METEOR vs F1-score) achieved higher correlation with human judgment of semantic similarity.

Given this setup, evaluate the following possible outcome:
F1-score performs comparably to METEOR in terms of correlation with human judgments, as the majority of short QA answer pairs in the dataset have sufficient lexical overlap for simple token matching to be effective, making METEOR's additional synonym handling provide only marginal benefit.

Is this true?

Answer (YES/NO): NO